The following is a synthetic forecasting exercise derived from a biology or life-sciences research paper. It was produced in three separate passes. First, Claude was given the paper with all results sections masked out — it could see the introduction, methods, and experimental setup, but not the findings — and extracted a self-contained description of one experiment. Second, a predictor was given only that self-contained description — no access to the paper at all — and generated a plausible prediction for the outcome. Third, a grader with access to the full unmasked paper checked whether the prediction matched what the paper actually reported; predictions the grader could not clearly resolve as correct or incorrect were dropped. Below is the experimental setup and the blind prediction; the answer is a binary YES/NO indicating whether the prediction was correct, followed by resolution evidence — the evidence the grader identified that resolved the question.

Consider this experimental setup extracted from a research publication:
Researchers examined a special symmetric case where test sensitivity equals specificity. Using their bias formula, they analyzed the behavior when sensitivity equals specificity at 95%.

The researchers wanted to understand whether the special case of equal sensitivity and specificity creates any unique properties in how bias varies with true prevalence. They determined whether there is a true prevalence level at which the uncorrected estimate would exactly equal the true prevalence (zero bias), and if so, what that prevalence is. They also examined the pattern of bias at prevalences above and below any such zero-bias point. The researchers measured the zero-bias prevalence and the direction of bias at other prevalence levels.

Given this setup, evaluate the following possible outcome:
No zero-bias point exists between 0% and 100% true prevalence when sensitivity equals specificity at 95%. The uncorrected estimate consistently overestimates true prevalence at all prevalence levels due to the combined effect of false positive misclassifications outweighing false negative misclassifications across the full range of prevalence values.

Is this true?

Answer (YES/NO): NO